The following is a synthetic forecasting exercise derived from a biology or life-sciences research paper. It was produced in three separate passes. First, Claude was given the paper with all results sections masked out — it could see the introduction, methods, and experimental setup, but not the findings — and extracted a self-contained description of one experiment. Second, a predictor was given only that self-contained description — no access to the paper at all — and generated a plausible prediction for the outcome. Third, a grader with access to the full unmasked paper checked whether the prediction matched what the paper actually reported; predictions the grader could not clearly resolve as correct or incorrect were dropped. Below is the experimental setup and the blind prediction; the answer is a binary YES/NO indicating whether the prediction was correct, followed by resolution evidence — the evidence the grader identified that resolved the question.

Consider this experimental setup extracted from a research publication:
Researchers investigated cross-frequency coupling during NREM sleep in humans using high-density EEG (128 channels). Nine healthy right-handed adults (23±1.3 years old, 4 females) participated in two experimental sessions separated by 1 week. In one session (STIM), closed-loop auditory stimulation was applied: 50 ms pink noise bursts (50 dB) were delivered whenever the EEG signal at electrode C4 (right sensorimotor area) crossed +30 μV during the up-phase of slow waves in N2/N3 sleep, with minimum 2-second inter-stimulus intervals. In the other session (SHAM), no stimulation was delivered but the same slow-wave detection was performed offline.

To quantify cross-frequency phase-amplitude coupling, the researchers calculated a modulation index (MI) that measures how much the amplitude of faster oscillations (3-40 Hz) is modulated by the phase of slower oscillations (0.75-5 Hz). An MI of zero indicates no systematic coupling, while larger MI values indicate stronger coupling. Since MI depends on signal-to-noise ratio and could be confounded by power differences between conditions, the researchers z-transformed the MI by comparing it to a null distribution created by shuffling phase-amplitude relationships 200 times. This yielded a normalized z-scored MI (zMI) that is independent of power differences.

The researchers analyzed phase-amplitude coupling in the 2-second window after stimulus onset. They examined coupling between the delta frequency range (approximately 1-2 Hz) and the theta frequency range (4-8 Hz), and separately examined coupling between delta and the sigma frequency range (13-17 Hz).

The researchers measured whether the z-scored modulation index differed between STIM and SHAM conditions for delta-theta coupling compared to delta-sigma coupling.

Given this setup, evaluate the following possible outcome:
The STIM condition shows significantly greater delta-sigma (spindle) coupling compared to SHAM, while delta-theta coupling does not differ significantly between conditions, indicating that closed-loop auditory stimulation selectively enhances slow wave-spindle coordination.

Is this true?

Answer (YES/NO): NO